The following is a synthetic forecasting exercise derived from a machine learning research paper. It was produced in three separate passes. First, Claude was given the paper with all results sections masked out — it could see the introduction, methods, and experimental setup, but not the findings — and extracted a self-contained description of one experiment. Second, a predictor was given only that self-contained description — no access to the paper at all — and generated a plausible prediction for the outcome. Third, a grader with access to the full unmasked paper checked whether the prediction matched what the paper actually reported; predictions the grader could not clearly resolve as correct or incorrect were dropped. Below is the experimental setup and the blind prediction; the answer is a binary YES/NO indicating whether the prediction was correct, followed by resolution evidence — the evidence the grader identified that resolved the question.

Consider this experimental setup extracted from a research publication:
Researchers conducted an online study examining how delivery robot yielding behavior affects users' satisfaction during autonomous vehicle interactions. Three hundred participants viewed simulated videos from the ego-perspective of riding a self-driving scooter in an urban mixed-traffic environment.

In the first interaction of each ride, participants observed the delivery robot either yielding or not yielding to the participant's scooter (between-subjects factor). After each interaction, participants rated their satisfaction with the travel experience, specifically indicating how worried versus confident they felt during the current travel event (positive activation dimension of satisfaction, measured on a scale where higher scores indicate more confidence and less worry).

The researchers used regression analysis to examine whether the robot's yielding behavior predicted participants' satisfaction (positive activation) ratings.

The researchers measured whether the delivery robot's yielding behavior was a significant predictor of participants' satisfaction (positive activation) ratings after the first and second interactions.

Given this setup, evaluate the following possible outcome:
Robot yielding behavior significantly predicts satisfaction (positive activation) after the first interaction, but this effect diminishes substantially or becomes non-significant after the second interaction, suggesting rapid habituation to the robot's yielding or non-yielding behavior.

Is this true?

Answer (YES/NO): NO